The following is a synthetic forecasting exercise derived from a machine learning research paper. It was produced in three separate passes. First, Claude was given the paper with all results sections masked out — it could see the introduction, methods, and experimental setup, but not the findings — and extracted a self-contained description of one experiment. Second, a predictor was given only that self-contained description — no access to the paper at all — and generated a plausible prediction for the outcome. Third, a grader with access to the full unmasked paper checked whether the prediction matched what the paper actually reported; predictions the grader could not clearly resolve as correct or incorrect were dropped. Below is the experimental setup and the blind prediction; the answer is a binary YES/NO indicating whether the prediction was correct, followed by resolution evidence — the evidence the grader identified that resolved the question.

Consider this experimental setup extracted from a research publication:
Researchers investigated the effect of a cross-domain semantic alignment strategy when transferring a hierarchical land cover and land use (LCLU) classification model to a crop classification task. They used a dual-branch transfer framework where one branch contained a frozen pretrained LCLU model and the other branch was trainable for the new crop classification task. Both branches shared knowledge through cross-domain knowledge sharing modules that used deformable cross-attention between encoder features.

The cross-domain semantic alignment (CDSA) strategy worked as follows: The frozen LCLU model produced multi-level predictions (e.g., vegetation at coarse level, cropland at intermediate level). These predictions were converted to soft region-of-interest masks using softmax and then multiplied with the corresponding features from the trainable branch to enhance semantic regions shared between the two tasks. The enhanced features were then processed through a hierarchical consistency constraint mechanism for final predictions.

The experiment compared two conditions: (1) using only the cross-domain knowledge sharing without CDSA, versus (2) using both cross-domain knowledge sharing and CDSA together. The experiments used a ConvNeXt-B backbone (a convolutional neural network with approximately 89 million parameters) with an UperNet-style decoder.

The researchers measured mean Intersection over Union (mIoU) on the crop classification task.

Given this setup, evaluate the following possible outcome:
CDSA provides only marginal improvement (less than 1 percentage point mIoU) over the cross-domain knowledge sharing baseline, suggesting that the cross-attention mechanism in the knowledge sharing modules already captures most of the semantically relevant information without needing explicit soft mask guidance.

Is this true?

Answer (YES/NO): NO